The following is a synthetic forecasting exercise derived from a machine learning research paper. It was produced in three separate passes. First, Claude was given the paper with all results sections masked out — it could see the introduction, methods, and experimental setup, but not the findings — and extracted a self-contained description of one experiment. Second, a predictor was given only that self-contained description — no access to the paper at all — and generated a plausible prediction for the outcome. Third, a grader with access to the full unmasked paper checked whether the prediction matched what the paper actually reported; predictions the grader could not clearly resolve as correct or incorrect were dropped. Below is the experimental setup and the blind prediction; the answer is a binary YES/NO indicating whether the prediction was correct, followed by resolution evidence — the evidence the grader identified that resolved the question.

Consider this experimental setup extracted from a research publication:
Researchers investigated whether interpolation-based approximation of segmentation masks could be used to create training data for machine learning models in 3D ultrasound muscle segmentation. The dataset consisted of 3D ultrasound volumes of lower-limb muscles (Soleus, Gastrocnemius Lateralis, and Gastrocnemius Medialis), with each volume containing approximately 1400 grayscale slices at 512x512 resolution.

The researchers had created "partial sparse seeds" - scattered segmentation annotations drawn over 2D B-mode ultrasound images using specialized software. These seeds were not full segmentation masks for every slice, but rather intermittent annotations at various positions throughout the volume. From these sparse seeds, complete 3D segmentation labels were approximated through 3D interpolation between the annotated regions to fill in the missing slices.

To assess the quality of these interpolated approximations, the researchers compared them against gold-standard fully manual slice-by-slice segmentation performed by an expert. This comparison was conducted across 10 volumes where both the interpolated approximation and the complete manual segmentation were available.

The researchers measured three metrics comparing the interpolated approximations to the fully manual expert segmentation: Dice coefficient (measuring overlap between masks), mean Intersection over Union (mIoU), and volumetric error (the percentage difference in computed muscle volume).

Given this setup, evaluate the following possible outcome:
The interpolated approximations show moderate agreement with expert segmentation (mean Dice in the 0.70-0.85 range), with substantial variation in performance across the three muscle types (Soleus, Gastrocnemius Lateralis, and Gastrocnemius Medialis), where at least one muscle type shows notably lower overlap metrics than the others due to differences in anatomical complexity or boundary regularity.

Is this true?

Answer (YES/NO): NO